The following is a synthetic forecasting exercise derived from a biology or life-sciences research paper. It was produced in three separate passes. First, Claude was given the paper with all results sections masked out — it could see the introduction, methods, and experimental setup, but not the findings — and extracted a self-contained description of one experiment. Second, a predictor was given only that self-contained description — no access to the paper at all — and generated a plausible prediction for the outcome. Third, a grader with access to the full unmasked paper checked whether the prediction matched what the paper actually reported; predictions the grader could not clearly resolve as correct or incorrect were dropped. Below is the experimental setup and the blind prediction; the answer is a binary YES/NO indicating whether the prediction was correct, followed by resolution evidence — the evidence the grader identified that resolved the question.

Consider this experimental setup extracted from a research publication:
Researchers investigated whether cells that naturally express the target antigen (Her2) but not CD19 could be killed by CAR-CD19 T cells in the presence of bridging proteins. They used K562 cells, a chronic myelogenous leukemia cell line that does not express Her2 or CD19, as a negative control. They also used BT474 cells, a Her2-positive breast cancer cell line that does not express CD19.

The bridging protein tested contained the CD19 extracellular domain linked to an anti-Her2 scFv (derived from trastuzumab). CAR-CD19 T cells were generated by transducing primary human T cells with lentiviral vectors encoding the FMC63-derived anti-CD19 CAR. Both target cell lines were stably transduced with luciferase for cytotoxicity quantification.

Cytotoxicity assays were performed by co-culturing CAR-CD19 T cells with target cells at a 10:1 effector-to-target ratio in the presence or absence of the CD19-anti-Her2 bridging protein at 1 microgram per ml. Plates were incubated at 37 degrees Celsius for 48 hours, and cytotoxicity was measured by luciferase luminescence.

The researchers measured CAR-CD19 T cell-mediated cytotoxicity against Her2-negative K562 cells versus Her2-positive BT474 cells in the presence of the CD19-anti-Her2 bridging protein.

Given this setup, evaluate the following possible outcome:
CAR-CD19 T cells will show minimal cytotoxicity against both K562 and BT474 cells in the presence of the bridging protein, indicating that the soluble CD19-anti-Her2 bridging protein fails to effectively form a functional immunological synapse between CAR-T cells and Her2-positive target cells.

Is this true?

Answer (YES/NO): NO